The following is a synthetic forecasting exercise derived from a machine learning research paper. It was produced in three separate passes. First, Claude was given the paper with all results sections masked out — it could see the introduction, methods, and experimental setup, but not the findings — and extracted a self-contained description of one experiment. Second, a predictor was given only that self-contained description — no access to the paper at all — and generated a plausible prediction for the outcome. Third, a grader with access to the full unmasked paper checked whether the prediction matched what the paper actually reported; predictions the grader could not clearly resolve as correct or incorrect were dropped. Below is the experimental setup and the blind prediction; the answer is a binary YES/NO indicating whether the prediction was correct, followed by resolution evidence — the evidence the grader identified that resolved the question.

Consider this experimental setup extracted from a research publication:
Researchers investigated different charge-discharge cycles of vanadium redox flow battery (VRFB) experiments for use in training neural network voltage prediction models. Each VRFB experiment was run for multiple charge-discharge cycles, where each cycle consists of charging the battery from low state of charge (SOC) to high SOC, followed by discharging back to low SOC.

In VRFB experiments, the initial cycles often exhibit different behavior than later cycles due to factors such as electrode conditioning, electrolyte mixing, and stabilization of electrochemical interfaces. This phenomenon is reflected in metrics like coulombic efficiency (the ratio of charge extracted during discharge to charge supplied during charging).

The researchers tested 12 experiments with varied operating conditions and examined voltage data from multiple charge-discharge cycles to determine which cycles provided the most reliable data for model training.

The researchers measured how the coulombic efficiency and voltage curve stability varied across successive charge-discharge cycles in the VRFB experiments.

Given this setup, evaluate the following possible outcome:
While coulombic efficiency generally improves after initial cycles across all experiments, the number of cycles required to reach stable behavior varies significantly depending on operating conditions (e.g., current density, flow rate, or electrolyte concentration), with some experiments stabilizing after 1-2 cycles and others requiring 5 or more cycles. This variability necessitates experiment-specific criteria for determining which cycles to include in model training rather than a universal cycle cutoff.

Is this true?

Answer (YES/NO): NO